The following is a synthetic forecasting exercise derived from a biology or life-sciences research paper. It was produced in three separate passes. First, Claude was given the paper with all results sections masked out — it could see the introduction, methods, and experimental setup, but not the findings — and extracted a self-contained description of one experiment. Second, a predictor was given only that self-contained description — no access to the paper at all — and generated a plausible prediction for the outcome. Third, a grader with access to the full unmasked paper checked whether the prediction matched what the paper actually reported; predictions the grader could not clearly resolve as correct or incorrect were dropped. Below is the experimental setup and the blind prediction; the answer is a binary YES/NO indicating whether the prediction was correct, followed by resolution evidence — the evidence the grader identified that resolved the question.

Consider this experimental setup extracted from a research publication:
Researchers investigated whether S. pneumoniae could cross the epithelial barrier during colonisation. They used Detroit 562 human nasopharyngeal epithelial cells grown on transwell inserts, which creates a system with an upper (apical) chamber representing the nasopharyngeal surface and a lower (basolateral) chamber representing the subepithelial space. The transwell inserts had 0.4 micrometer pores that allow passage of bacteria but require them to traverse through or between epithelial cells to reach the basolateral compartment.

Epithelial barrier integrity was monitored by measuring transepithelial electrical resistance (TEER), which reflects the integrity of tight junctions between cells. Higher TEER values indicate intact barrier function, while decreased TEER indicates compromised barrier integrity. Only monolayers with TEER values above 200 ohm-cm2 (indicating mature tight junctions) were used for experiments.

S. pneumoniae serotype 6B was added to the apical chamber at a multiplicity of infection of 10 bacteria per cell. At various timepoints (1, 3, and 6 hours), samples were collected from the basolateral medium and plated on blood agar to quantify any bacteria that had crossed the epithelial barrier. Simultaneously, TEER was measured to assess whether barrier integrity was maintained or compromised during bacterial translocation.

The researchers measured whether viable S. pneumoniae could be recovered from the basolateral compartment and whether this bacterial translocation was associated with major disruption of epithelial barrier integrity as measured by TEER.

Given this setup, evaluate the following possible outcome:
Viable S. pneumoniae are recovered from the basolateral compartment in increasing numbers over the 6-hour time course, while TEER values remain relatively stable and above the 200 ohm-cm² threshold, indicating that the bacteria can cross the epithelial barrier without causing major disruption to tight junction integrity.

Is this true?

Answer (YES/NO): YES